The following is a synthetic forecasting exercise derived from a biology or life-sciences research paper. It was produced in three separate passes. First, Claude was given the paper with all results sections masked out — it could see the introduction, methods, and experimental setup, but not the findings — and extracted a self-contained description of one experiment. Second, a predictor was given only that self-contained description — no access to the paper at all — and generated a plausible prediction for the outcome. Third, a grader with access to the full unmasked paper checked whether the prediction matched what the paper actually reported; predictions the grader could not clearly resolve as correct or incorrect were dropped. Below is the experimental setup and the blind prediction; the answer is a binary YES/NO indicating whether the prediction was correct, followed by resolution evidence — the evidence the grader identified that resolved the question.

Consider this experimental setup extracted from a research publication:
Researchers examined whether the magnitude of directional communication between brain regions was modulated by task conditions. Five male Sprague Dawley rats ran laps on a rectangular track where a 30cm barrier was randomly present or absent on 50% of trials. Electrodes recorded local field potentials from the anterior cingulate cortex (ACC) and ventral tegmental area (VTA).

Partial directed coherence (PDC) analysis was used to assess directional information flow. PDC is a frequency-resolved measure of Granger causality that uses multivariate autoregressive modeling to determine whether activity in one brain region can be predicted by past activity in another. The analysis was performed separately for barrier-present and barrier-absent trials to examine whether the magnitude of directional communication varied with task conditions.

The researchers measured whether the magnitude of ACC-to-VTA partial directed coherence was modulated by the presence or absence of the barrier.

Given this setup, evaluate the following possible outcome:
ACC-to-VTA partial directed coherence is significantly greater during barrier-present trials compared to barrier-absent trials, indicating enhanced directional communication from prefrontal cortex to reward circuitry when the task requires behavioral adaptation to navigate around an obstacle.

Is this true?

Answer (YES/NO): NO